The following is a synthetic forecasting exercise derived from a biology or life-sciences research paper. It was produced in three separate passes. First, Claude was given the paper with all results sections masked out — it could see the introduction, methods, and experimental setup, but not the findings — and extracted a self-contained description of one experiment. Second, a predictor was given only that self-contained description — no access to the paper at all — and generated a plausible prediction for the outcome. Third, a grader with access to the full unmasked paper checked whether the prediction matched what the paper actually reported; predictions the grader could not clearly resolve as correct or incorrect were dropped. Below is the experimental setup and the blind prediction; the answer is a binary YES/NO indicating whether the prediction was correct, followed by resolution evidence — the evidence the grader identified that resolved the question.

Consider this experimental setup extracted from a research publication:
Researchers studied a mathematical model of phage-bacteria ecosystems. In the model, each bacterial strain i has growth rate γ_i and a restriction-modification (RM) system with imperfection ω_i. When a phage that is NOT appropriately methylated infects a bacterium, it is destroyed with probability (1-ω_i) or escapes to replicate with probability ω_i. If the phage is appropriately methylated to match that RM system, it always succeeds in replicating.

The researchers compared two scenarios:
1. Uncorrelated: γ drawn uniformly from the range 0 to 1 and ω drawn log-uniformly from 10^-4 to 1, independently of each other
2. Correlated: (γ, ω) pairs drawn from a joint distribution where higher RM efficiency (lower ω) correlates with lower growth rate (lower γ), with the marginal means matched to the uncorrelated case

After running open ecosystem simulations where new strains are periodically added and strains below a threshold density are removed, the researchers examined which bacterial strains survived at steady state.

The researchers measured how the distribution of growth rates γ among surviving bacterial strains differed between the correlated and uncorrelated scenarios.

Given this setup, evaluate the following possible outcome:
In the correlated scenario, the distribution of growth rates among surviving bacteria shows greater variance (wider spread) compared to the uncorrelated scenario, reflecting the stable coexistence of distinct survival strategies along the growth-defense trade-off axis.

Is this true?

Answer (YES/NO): YES